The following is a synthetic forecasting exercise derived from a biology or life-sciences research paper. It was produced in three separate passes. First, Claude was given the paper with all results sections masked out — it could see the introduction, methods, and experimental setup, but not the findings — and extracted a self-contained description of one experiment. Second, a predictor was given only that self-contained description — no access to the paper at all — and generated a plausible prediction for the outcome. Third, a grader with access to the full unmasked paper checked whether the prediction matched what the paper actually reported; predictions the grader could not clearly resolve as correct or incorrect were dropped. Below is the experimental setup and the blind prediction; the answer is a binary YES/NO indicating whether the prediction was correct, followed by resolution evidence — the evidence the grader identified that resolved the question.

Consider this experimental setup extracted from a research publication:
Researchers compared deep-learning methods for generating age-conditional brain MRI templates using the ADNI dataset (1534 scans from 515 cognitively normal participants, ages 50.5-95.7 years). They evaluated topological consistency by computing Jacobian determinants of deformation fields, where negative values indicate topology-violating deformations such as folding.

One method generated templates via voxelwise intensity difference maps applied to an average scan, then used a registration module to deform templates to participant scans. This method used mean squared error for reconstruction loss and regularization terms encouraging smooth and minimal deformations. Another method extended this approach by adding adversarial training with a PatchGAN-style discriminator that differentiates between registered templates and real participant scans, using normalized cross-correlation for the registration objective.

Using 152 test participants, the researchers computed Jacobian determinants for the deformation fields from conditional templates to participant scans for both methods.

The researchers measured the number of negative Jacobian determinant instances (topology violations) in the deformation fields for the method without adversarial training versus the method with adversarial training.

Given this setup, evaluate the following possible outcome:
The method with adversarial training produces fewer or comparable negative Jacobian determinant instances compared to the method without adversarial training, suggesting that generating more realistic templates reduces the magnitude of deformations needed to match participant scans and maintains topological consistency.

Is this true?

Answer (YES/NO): YES